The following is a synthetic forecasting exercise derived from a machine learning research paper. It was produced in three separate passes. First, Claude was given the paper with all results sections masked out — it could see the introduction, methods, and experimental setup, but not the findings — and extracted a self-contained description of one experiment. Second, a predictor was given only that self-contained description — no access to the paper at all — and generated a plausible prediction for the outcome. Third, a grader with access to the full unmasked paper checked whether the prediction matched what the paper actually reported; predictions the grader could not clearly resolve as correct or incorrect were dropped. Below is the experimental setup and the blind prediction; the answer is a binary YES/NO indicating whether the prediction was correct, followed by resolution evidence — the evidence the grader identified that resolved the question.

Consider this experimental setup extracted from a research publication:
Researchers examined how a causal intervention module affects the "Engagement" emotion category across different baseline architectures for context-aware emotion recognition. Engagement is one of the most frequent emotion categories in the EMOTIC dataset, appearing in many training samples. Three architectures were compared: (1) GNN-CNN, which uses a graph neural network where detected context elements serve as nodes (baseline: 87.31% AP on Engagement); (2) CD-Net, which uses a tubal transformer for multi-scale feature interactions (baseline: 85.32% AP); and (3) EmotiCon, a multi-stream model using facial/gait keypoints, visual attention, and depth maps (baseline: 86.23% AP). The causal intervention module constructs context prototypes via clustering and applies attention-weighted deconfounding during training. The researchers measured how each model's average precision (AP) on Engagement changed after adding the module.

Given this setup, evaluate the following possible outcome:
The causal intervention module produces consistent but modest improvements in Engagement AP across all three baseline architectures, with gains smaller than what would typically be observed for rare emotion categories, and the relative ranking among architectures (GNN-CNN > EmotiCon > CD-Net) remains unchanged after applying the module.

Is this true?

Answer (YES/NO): NO